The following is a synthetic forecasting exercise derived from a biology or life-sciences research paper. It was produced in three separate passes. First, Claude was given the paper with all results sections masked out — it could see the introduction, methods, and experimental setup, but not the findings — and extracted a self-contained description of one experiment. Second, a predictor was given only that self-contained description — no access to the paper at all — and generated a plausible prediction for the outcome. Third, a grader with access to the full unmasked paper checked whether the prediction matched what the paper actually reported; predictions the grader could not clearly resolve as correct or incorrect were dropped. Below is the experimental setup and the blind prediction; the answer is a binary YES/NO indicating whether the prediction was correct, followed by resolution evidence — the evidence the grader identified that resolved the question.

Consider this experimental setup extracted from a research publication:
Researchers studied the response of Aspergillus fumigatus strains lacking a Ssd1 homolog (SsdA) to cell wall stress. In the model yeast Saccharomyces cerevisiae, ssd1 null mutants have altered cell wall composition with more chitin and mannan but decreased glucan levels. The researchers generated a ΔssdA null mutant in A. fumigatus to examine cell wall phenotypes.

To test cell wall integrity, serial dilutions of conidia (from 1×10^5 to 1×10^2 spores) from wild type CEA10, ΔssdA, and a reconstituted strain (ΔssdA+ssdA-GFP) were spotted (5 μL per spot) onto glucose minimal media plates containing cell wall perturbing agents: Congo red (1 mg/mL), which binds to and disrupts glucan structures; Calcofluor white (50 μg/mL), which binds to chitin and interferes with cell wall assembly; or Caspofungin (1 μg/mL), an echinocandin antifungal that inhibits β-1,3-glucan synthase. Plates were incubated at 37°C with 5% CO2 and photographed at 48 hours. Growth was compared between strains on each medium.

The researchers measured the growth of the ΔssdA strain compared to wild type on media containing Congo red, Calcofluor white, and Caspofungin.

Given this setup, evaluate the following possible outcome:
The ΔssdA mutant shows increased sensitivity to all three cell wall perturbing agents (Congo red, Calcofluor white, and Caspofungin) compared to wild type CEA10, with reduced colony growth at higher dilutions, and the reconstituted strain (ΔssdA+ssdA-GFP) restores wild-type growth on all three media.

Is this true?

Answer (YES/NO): NO